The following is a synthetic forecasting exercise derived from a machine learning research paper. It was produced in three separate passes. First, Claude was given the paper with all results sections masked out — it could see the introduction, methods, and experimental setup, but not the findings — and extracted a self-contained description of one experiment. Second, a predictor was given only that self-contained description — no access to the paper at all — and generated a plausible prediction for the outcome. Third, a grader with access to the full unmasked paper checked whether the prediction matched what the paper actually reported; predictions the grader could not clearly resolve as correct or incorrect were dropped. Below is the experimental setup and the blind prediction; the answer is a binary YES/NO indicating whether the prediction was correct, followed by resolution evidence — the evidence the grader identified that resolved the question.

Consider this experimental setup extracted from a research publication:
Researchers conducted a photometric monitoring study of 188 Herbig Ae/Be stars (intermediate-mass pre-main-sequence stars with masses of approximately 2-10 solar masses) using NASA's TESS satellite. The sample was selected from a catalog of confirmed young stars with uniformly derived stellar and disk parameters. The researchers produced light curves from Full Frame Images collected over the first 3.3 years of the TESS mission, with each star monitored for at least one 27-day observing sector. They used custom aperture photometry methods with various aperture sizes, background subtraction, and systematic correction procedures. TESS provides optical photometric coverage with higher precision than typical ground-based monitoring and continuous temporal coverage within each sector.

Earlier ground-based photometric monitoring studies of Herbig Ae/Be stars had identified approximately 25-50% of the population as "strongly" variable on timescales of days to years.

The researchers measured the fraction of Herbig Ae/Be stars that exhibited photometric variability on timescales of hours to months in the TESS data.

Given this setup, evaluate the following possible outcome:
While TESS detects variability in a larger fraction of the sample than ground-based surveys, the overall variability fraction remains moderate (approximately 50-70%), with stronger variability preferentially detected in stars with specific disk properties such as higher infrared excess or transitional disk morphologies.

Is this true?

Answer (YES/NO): NO